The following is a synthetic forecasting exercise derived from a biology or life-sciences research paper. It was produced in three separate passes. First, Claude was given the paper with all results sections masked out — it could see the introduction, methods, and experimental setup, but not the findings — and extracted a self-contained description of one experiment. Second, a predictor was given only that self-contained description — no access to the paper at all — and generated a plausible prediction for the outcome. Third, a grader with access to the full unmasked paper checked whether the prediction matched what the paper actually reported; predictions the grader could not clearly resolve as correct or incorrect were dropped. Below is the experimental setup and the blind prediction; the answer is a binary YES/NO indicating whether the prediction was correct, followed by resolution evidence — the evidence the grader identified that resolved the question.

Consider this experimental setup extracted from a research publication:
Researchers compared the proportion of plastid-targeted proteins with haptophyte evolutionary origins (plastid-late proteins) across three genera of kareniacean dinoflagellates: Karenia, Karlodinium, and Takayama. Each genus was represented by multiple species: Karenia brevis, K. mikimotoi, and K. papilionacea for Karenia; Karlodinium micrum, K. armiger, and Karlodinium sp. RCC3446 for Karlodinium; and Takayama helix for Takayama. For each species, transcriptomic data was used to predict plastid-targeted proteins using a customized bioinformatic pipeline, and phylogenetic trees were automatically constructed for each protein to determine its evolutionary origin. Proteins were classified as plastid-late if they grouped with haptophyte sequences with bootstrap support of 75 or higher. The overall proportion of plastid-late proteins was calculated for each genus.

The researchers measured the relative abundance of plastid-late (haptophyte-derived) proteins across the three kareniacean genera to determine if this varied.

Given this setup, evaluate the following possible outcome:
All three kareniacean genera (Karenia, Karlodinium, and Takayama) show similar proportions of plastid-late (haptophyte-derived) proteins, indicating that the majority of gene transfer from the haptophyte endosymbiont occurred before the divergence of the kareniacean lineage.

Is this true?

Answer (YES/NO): NO